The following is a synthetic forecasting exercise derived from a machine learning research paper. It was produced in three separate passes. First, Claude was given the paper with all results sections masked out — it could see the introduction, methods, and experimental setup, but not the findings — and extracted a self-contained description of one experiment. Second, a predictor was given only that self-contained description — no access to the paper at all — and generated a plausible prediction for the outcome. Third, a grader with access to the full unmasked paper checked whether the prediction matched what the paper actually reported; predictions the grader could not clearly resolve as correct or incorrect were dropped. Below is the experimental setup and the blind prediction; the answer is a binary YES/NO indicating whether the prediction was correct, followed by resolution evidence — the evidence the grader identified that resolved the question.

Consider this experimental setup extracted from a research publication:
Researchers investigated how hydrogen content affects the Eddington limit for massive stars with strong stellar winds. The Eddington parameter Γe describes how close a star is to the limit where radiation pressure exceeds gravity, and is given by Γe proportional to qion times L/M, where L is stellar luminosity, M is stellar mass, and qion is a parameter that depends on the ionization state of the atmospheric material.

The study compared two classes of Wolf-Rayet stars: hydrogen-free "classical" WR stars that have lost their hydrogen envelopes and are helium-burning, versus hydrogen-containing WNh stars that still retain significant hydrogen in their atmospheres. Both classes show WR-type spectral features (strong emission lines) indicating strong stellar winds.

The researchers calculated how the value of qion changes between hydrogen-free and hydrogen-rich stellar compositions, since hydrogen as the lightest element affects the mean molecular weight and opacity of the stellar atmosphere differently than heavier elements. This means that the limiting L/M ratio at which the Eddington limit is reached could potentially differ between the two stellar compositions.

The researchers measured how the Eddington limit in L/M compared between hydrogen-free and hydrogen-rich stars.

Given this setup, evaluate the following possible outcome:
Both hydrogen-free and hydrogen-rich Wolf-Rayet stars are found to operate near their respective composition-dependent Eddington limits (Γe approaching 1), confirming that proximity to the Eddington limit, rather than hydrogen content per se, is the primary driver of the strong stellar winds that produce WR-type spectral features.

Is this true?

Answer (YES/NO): YES